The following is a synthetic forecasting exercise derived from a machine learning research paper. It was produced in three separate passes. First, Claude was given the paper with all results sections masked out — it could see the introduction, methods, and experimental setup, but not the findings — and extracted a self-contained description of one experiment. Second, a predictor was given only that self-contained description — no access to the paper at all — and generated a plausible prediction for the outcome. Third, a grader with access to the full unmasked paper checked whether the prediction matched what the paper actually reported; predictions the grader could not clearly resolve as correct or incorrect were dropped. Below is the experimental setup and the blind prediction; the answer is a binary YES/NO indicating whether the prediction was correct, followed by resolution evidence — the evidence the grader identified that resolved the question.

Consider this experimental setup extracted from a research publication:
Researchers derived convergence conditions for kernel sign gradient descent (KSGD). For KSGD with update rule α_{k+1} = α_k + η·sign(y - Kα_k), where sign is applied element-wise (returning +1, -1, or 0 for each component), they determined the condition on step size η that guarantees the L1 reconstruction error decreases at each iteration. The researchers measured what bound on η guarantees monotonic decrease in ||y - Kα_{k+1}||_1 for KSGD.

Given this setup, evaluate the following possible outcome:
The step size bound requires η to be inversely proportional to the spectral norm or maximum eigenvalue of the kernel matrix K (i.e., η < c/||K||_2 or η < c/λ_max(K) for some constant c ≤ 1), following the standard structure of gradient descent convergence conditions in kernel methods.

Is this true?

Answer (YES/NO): NO